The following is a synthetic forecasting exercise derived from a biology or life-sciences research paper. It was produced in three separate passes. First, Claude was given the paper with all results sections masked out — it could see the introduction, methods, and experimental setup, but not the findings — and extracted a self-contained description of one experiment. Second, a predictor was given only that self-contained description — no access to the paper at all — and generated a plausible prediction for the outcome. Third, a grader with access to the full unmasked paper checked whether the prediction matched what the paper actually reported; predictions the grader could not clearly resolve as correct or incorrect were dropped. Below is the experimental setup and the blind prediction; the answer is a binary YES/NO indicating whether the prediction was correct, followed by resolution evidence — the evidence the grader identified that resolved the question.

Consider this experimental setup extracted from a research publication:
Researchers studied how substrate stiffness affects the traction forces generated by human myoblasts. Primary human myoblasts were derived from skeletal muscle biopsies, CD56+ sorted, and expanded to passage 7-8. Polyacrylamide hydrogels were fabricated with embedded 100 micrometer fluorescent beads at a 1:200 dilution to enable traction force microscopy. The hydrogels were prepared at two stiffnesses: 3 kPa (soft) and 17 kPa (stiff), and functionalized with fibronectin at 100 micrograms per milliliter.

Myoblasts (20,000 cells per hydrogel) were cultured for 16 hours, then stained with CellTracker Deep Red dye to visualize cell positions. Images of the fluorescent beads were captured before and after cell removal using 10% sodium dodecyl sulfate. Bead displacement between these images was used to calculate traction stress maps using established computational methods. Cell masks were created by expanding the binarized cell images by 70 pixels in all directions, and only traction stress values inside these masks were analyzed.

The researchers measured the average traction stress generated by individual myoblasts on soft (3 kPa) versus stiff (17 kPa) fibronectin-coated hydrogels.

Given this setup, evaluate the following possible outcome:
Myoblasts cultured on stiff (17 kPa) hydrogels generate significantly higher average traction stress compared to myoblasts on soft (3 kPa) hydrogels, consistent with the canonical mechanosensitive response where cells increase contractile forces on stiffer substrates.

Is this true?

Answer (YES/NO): YES